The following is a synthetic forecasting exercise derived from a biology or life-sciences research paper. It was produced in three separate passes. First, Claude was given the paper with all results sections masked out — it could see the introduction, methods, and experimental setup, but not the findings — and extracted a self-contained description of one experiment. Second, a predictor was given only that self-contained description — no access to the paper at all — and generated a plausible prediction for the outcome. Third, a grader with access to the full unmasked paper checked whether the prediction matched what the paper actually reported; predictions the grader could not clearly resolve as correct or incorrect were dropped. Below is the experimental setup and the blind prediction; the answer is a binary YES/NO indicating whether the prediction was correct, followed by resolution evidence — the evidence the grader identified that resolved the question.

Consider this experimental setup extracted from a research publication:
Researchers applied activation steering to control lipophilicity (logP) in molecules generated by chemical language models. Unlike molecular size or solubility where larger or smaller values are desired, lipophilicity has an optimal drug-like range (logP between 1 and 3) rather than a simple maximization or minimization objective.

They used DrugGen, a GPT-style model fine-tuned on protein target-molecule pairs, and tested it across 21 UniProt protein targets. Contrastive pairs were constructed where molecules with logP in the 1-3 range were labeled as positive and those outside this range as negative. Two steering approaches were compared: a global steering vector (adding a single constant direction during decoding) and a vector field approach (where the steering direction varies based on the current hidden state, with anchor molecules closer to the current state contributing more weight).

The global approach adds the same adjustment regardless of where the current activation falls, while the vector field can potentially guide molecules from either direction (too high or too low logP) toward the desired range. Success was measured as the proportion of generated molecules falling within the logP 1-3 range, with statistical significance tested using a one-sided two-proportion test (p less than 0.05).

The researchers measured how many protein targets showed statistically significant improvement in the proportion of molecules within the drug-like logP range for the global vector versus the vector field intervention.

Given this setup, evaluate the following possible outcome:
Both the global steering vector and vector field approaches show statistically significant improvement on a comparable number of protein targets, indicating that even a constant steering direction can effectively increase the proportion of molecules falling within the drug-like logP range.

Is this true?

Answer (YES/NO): NO